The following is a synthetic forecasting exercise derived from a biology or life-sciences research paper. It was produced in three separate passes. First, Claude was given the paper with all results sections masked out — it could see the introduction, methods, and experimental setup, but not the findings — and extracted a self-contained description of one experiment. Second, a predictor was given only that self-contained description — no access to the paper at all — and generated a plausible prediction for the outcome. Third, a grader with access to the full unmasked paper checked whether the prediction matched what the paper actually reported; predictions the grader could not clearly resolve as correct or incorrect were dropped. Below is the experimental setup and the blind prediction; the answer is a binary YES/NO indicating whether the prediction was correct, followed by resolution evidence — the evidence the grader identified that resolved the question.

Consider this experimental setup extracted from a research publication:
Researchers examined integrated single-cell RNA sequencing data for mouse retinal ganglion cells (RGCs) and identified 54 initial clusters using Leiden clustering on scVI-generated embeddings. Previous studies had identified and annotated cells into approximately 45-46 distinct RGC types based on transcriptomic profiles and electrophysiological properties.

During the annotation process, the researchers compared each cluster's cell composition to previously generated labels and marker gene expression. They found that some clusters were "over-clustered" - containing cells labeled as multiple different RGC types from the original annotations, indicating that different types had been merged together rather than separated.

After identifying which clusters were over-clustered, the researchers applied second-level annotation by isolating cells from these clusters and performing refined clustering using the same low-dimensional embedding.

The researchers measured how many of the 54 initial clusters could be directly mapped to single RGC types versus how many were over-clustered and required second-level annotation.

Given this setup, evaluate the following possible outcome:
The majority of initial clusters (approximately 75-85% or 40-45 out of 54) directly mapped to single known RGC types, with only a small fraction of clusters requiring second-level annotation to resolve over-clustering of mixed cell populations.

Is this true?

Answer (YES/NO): NO